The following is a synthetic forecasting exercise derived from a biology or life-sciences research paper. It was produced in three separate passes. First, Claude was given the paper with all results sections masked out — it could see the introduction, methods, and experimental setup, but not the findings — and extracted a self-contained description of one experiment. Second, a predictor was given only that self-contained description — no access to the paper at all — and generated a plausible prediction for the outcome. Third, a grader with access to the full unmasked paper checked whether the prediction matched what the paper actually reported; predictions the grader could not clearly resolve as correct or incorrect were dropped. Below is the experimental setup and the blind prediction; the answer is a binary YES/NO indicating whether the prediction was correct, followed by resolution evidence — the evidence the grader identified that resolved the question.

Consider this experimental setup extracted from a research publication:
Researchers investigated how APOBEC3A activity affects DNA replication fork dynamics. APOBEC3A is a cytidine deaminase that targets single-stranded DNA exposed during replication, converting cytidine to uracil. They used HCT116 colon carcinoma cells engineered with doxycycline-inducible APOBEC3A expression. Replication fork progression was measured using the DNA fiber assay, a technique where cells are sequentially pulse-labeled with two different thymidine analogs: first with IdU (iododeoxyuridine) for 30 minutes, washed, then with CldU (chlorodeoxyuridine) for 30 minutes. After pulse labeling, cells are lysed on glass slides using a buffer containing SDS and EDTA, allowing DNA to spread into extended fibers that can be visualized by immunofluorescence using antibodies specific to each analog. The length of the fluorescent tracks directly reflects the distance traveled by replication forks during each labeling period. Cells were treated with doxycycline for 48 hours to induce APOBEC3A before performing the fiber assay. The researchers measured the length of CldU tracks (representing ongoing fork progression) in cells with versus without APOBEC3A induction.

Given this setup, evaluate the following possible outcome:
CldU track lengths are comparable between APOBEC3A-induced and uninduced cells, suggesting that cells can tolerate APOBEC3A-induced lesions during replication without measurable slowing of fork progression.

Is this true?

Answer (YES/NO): NO